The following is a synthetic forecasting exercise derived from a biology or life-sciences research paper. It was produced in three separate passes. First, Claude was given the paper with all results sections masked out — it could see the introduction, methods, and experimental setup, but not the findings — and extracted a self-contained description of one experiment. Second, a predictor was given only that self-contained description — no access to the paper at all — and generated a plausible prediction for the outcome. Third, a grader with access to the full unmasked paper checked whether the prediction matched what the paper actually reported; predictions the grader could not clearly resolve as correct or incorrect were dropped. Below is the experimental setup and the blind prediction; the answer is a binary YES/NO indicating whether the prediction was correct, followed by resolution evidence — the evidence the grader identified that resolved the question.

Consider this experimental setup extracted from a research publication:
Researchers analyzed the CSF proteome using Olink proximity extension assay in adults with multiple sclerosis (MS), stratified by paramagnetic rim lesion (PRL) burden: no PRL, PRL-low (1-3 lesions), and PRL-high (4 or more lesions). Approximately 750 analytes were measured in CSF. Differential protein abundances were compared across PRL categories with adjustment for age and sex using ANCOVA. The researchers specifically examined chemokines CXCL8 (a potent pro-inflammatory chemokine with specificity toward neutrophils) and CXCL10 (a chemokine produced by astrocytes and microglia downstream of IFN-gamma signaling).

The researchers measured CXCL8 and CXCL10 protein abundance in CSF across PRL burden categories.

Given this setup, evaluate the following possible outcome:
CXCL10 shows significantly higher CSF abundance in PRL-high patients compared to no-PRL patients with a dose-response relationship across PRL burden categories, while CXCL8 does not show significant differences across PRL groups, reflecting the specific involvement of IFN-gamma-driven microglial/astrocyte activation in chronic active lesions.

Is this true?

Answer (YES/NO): NO